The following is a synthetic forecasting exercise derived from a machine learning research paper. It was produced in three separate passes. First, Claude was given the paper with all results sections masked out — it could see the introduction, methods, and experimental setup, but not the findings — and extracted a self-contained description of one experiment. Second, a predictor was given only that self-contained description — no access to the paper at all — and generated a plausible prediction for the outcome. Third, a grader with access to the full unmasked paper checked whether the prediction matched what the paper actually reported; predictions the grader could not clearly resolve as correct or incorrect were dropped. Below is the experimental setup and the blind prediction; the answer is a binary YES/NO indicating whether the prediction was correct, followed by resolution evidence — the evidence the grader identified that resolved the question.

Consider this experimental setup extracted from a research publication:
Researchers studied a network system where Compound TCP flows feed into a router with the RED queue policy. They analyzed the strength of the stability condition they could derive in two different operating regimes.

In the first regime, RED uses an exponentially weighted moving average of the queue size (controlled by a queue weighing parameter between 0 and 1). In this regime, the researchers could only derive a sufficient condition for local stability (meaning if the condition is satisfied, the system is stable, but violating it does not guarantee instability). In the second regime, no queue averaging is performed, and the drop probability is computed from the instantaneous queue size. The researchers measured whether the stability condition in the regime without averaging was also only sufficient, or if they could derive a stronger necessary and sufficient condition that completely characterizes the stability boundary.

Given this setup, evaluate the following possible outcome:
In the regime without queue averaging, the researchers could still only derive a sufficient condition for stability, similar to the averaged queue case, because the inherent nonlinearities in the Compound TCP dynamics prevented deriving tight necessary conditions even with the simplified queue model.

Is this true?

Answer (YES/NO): NO